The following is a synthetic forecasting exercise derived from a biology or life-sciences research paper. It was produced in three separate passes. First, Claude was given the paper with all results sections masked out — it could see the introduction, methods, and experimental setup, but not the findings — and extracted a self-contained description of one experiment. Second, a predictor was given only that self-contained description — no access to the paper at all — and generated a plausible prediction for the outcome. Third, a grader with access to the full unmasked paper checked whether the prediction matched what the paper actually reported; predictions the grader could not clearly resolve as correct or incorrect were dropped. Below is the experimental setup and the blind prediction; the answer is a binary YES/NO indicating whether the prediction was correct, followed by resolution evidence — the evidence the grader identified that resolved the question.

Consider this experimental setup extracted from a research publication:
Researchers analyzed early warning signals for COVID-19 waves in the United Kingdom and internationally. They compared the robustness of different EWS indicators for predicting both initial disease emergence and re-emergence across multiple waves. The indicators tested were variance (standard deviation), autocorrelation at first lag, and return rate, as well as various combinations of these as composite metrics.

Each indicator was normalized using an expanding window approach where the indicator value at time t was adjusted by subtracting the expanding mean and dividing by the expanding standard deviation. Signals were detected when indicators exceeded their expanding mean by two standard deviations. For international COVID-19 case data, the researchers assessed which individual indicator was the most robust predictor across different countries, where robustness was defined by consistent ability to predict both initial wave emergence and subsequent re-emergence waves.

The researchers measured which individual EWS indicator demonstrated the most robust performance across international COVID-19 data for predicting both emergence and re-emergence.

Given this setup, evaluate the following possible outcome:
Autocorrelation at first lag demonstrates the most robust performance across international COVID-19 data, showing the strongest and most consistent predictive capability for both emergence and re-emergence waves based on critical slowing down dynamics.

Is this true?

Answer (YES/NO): NO